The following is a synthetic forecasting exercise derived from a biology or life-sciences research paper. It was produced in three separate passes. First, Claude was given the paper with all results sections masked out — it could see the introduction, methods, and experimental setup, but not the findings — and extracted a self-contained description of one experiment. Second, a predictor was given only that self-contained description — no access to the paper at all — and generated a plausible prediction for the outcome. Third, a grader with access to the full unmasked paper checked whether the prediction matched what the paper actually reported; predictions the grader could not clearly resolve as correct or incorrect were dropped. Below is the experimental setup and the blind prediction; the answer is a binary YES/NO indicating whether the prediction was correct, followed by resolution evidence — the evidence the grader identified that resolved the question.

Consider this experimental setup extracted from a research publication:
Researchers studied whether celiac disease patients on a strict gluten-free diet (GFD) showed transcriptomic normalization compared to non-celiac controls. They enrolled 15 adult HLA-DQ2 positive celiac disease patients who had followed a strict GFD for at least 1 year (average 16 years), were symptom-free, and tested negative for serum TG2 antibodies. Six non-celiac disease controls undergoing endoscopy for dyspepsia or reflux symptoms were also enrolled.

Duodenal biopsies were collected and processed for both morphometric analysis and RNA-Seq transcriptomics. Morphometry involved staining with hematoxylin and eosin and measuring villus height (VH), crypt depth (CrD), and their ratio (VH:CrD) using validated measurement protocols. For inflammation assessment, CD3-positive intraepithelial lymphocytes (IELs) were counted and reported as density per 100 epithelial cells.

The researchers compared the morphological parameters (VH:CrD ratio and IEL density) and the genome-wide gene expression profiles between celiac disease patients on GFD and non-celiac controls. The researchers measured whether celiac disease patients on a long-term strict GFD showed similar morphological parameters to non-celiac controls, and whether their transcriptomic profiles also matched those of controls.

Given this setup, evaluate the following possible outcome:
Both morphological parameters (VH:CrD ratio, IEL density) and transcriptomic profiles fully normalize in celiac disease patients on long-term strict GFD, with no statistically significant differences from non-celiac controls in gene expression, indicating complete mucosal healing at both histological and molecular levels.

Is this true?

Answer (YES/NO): NO